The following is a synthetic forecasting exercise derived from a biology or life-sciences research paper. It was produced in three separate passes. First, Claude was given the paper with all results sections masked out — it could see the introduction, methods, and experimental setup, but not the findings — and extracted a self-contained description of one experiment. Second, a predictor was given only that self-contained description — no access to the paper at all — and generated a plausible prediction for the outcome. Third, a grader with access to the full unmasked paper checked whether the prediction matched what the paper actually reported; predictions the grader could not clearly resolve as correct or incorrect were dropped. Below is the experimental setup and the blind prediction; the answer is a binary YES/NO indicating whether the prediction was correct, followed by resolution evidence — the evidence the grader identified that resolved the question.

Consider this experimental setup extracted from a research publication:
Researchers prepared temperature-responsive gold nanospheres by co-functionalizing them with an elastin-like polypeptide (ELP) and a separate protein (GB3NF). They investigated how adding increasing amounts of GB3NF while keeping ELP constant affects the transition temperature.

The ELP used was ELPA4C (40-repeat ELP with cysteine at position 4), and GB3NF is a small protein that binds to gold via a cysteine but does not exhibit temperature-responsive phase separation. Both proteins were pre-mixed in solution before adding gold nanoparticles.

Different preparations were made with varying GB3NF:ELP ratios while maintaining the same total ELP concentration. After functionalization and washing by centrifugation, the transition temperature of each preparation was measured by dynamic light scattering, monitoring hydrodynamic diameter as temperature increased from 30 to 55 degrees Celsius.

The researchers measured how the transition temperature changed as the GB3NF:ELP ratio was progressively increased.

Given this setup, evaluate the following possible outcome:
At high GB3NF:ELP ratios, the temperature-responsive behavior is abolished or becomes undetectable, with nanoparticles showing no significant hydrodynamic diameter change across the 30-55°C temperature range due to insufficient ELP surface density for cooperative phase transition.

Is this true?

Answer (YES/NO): NO